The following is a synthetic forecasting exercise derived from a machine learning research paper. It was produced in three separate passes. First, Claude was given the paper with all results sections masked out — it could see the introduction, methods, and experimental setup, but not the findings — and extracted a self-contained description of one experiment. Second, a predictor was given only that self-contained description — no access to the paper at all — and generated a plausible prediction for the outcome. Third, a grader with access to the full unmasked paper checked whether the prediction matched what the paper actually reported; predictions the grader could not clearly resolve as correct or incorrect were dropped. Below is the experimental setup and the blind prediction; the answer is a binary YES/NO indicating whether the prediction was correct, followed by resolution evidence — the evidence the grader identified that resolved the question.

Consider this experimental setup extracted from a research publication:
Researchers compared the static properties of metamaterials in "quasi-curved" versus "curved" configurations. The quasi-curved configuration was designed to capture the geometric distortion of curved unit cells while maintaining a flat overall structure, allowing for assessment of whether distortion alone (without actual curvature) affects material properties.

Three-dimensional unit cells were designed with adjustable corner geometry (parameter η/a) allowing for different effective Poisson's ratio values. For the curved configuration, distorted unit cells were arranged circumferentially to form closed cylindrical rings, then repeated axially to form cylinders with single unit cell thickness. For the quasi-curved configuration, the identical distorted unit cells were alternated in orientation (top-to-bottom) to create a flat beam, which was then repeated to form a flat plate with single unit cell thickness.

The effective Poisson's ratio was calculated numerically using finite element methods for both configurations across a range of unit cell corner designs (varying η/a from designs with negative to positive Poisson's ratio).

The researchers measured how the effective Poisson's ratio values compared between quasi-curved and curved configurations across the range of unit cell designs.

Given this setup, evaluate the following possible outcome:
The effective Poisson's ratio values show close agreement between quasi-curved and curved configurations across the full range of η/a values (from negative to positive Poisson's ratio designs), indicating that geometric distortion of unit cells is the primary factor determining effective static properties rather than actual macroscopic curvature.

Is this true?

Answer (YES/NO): NO